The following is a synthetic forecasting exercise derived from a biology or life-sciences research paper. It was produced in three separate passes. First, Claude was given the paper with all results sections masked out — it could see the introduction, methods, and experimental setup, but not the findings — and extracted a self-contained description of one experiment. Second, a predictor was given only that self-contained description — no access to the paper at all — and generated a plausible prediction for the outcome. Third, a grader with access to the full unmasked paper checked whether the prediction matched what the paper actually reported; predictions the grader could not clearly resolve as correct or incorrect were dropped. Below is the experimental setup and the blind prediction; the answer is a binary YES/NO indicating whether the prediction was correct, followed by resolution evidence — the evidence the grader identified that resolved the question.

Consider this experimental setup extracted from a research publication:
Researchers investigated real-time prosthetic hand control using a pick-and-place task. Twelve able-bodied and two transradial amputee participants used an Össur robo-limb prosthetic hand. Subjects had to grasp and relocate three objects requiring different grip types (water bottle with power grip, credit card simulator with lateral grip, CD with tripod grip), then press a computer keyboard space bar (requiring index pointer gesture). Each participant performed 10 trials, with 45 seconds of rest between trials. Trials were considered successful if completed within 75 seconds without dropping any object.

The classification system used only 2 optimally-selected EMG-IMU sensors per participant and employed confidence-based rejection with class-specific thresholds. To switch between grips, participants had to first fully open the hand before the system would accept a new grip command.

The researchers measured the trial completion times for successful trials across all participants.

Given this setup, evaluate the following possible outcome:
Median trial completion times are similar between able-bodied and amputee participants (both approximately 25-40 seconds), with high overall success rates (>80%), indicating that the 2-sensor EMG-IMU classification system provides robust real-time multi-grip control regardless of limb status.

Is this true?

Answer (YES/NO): NO